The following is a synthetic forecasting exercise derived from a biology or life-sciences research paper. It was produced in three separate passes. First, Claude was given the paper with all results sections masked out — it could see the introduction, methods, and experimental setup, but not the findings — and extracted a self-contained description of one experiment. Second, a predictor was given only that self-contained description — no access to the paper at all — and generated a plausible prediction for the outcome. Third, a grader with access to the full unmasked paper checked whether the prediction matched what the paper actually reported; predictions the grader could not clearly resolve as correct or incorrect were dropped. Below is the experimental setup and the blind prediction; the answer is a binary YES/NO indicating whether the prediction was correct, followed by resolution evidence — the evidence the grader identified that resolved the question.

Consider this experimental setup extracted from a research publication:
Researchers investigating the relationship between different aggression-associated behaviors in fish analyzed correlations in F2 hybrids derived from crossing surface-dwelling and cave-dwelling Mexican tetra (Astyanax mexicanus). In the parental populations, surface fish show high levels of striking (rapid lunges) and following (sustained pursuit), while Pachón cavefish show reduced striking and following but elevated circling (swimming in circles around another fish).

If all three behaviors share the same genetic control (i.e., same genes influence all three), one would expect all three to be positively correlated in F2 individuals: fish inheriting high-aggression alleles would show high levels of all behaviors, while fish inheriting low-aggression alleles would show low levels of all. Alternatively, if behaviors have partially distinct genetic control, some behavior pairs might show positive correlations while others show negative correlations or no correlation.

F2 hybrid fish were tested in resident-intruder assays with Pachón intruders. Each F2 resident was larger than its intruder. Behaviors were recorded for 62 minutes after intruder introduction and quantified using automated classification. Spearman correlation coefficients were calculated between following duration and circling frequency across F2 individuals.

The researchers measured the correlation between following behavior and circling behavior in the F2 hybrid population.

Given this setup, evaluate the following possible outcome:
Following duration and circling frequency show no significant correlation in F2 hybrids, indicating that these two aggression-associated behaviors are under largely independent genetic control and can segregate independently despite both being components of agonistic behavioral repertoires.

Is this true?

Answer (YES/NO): YES